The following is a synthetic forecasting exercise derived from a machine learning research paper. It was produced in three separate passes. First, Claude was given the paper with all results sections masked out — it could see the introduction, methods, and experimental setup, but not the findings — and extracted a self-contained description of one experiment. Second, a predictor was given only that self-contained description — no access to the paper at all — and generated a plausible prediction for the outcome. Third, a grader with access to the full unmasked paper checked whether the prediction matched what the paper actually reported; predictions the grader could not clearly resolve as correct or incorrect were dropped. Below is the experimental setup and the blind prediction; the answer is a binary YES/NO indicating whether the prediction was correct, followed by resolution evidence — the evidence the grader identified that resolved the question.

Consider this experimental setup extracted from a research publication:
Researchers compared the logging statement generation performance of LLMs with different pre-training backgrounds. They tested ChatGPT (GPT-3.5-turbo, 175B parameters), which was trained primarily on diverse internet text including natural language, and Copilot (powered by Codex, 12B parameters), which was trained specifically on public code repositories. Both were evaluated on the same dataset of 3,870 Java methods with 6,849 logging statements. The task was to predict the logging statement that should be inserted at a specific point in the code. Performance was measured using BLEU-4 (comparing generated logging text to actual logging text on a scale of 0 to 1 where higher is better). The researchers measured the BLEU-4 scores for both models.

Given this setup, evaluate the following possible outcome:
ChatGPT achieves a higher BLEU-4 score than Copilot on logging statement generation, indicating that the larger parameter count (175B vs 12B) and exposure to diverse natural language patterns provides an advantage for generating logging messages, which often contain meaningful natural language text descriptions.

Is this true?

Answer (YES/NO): NO